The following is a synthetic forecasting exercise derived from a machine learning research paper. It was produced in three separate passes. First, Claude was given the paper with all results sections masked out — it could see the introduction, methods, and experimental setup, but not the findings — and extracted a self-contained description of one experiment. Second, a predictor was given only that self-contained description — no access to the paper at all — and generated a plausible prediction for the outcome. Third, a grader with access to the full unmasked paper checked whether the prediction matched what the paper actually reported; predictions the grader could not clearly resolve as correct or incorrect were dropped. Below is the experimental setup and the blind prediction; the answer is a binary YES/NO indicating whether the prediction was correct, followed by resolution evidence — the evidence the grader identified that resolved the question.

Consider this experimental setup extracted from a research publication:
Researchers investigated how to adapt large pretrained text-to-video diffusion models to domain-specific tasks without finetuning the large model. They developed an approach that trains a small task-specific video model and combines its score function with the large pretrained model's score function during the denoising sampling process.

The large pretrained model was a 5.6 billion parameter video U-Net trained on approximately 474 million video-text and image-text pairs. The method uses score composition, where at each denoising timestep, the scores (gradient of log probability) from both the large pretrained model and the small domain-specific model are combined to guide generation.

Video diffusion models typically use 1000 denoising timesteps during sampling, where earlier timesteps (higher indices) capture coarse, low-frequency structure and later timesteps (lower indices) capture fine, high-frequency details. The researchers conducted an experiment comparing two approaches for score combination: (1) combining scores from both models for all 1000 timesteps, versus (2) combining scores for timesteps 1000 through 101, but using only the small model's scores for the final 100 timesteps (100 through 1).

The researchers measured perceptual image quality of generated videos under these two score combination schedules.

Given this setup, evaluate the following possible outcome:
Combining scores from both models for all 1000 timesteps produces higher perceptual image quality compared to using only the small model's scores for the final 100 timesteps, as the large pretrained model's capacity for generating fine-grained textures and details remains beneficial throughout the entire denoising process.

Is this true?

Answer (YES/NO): NO